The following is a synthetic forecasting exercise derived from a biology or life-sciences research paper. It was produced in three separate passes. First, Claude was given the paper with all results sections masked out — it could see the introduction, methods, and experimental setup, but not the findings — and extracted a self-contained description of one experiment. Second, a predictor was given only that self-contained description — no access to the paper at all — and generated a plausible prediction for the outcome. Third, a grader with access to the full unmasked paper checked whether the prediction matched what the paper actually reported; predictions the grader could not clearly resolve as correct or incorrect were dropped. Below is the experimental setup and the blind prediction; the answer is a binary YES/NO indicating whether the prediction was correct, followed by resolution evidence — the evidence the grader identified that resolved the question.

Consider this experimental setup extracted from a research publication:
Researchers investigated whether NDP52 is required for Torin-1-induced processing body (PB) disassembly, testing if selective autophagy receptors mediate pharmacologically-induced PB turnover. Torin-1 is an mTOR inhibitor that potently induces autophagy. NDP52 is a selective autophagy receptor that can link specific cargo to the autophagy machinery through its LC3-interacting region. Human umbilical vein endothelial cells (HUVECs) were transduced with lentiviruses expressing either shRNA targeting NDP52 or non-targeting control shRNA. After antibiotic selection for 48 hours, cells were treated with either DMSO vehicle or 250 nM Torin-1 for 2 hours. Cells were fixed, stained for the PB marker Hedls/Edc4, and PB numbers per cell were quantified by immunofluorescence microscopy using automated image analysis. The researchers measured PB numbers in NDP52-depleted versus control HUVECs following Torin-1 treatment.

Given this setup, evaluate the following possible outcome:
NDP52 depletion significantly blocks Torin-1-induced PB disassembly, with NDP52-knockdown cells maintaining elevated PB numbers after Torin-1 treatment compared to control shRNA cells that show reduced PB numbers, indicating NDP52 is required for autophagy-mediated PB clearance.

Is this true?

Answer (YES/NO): YES